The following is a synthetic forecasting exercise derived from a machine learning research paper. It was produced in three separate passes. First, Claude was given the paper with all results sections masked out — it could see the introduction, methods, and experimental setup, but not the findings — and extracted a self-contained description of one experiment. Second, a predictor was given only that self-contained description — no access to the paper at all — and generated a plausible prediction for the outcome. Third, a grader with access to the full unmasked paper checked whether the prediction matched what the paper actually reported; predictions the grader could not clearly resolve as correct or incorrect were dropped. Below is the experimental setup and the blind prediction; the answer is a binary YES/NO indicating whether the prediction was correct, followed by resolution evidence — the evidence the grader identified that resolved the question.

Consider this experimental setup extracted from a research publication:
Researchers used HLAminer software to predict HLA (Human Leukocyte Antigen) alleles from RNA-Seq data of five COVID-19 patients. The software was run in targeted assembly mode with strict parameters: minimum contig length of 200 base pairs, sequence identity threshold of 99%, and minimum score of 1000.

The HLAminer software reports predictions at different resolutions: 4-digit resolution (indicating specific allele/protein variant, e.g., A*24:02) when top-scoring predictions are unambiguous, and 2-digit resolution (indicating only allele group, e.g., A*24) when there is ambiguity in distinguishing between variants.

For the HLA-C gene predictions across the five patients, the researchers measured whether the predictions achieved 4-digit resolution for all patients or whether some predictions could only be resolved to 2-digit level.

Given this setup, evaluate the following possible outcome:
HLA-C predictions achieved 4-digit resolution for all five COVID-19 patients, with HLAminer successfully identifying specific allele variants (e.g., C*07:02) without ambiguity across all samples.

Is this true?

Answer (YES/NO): NO